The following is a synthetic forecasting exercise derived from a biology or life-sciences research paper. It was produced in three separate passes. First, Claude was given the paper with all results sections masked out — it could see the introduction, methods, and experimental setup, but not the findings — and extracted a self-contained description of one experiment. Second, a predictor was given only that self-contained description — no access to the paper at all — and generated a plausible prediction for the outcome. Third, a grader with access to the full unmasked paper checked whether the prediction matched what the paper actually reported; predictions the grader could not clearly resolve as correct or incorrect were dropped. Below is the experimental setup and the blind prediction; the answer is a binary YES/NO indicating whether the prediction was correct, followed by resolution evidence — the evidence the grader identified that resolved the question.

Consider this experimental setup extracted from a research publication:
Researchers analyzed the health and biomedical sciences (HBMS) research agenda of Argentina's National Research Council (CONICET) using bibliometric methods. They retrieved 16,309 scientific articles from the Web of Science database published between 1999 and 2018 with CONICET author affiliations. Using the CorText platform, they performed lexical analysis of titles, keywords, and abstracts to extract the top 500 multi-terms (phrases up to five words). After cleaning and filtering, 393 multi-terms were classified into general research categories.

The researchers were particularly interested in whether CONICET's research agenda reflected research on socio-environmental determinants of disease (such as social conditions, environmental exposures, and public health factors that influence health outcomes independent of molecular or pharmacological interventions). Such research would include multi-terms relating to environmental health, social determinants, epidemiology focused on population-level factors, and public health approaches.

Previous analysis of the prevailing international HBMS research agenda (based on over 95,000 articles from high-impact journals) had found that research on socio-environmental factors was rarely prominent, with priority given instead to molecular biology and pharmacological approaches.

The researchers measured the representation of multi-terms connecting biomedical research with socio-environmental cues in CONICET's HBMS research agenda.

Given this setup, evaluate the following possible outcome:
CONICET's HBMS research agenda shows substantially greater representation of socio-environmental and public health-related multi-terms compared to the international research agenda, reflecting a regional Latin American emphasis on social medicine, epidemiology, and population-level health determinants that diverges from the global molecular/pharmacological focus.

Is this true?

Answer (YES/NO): NO